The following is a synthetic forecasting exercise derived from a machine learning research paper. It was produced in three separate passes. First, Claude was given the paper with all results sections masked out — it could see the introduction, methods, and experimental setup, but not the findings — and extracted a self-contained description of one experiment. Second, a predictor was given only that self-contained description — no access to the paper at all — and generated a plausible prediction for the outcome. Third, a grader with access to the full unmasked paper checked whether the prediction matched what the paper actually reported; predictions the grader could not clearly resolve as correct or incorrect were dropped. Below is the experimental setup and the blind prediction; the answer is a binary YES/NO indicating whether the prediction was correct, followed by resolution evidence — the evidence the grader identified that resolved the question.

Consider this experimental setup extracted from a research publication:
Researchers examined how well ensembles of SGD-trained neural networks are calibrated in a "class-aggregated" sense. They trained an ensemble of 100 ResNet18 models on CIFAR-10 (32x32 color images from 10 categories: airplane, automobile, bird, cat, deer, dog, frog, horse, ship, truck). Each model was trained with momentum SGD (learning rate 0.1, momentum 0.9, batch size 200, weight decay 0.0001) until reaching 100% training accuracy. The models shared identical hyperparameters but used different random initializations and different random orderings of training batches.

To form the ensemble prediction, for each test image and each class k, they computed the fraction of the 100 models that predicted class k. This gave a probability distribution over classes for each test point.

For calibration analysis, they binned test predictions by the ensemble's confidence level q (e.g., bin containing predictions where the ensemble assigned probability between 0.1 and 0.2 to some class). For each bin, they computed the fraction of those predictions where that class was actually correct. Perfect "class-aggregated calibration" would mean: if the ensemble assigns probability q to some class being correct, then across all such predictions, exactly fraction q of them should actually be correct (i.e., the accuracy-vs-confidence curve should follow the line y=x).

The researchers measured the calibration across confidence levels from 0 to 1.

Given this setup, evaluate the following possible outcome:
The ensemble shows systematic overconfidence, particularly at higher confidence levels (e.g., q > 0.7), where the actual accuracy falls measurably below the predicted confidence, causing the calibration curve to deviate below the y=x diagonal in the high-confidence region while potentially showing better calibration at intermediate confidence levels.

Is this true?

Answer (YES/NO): NO